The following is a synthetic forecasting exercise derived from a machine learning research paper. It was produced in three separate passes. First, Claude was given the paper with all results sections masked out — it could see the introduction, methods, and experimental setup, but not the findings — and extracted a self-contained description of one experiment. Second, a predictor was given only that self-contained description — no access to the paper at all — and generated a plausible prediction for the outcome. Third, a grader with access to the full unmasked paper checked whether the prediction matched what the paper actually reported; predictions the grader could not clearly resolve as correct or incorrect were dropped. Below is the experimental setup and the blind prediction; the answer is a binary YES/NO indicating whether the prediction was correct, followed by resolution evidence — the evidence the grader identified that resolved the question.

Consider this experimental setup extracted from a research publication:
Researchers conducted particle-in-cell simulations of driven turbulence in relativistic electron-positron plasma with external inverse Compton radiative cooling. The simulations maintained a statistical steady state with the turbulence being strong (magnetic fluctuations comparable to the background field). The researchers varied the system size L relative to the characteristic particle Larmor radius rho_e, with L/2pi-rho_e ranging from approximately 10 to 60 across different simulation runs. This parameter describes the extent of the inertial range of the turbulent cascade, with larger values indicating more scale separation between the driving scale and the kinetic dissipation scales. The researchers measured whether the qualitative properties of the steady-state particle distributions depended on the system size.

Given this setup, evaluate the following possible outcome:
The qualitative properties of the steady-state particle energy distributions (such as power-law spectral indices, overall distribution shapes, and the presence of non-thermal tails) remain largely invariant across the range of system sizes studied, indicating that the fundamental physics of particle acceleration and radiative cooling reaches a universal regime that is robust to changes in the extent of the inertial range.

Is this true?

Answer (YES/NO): NO